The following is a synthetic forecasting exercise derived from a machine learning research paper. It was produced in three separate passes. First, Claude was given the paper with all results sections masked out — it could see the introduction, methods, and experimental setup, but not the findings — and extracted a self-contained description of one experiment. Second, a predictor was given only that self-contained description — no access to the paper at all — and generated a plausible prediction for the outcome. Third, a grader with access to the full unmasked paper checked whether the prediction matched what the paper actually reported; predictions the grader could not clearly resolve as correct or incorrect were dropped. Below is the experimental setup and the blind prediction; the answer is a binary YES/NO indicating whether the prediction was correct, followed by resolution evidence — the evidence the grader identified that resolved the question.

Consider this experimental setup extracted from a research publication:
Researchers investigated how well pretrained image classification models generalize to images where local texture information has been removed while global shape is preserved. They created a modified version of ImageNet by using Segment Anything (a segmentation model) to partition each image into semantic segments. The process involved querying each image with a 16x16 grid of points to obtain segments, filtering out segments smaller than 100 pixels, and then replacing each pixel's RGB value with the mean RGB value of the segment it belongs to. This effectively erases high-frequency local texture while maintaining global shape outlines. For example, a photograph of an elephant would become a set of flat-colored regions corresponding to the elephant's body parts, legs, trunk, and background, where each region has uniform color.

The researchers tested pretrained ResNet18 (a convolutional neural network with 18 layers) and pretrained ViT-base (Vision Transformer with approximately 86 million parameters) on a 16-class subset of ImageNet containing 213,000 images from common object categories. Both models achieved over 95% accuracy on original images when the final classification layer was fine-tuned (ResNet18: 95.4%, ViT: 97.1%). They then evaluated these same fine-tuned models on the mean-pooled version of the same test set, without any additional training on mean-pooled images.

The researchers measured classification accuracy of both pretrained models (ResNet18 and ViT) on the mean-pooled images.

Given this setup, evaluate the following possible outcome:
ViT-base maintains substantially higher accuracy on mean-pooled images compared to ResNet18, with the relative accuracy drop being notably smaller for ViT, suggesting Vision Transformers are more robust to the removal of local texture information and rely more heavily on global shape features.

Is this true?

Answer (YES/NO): YES